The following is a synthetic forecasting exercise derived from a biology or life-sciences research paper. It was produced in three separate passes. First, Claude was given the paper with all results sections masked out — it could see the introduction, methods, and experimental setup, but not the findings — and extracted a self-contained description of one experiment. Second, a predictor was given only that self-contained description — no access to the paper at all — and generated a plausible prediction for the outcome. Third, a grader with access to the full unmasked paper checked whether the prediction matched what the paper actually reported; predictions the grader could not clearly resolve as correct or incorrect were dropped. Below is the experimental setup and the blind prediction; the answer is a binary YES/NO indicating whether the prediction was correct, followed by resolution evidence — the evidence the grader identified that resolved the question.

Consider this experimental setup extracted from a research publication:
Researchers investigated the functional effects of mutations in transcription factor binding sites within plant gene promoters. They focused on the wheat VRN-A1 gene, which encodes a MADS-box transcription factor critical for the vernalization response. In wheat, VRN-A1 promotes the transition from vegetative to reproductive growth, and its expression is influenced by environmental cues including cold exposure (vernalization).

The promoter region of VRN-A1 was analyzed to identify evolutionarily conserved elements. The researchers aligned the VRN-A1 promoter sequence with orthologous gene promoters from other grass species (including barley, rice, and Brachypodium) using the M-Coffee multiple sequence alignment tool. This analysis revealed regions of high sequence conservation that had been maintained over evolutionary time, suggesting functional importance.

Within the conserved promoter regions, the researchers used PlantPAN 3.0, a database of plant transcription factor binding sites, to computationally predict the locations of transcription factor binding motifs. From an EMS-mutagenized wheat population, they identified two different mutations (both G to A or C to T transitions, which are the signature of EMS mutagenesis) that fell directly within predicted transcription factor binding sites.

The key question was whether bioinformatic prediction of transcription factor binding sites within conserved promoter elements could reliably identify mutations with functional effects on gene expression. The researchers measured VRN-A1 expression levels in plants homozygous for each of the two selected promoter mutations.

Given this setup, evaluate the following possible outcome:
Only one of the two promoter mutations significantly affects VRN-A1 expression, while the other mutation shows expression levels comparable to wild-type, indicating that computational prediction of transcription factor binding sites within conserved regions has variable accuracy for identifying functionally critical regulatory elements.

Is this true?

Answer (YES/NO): NO